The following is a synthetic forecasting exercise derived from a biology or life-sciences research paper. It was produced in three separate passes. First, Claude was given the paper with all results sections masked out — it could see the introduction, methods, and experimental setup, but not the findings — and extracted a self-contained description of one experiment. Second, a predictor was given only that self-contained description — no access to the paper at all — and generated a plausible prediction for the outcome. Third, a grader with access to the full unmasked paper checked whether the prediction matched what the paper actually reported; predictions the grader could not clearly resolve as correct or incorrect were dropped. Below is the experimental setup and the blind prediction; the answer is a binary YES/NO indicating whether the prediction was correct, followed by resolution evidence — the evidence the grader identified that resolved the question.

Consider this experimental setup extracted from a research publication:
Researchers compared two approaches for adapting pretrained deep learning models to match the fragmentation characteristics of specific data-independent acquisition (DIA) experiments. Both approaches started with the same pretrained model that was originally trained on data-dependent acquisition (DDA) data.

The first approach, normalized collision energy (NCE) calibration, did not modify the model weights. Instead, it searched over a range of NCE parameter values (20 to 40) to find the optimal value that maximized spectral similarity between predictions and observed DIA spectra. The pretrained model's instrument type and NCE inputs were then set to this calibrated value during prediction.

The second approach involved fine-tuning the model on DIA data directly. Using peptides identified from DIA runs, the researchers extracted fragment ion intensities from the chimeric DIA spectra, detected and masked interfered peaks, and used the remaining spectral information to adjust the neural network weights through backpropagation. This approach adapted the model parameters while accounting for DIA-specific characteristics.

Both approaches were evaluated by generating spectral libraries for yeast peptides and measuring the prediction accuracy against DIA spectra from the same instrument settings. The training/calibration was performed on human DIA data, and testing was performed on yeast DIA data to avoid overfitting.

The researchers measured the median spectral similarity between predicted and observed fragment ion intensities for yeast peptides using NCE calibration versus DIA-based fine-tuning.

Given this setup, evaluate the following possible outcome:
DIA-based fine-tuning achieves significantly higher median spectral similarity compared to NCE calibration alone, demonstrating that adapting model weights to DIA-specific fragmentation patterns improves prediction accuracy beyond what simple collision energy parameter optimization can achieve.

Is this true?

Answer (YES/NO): YES